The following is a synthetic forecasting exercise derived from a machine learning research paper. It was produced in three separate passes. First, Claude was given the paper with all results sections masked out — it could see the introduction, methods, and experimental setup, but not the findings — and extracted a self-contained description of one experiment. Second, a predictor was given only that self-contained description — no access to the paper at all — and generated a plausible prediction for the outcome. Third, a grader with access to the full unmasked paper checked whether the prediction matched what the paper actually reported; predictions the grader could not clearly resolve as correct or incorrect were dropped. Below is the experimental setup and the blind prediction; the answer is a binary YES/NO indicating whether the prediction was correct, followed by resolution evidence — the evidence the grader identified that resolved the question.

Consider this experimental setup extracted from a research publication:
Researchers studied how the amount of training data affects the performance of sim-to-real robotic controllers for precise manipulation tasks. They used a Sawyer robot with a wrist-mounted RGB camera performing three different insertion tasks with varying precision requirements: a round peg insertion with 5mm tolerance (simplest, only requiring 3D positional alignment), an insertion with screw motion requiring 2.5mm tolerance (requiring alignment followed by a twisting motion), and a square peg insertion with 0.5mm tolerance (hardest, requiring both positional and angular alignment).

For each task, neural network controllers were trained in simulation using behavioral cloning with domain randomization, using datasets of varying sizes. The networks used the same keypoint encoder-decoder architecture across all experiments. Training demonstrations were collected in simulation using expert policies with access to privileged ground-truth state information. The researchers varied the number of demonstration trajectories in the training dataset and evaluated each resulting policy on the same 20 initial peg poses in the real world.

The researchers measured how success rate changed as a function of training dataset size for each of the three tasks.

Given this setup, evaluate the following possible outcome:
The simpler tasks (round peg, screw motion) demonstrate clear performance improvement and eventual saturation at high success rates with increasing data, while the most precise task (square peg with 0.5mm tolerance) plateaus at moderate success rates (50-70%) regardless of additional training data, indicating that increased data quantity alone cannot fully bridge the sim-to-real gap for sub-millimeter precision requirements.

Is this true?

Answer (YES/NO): NO